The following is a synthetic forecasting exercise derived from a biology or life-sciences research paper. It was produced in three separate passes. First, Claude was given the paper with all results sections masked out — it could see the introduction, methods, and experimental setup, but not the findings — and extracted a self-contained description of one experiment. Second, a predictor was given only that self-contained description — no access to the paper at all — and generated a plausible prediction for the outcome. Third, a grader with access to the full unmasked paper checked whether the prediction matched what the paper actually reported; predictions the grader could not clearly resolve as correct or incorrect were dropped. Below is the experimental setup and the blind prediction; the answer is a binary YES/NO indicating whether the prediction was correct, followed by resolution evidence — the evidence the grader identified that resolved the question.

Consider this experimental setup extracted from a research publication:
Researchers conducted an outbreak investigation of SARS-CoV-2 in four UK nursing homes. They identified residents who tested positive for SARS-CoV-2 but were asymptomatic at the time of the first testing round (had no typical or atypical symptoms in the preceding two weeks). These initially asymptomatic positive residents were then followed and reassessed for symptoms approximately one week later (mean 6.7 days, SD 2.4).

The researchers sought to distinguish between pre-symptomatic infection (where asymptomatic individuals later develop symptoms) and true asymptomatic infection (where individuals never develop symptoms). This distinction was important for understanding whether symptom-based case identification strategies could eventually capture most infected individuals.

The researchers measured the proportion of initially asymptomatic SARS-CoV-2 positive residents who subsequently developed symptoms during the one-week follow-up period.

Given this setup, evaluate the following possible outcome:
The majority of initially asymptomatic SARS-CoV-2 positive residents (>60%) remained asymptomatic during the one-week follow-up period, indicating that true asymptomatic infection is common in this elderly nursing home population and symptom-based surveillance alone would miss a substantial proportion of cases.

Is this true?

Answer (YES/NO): YES